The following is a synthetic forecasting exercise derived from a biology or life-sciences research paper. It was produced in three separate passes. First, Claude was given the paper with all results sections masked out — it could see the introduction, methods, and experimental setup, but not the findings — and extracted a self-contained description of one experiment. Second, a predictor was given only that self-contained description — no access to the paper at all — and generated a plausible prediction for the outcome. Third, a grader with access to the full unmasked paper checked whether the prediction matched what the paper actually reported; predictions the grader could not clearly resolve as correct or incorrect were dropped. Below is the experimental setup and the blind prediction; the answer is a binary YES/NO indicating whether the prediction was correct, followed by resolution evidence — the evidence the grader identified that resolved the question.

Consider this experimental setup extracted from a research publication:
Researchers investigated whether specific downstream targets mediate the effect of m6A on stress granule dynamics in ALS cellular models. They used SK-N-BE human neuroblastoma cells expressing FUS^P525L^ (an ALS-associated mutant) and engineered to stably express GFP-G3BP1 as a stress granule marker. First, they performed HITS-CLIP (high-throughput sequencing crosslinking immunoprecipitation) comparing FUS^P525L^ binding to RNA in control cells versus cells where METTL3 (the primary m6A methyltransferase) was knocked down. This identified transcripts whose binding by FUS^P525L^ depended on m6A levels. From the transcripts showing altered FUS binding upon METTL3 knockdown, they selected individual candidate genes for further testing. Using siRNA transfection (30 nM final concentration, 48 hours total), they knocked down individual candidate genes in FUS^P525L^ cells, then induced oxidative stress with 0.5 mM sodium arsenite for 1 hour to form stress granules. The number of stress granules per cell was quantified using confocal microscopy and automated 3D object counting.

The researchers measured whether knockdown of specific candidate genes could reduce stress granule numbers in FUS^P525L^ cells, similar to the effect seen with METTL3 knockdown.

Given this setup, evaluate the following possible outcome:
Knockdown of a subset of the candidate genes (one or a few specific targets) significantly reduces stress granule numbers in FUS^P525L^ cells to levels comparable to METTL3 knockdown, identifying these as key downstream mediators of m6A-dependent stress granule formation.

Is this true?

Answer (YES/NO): NO